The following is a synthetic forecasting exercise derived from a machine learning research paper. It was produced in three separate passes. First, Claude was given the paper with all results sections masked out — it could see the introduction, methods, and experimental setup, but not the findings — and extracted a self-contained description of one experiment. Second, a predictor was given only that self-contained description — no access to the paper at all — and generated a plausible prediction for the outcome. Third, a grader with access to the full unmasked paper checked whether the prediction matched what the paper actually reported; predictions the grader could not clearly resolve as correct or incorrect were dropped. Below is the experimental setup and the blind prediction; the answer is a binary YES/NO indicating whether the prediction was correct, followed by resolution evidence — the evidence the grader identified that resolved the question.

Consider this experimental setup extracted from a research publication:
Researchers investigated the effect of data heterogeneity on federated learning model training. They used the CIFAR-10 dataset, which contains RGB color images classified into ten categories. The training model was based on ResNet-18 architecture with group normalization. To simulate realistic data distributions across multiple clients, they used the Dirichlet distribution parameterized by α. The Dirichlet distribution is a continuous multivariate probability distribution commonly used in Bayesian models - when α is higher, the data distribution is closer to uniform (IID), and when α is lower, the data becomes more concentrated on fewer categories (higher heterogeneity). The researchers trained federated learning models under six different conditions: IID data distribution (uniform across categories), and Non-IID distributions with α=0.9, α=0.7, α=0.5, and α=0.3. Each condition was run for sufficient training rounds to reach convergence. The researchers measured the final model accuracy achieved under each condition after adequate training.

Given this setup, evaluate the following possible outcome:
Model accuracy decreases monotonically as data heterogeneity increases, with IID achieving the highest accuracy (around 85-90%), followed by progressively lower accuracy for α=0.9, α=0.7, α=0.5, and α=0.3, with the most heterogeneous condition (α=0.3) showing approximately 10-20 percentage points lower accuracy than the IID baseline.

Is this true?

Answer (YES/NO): NO